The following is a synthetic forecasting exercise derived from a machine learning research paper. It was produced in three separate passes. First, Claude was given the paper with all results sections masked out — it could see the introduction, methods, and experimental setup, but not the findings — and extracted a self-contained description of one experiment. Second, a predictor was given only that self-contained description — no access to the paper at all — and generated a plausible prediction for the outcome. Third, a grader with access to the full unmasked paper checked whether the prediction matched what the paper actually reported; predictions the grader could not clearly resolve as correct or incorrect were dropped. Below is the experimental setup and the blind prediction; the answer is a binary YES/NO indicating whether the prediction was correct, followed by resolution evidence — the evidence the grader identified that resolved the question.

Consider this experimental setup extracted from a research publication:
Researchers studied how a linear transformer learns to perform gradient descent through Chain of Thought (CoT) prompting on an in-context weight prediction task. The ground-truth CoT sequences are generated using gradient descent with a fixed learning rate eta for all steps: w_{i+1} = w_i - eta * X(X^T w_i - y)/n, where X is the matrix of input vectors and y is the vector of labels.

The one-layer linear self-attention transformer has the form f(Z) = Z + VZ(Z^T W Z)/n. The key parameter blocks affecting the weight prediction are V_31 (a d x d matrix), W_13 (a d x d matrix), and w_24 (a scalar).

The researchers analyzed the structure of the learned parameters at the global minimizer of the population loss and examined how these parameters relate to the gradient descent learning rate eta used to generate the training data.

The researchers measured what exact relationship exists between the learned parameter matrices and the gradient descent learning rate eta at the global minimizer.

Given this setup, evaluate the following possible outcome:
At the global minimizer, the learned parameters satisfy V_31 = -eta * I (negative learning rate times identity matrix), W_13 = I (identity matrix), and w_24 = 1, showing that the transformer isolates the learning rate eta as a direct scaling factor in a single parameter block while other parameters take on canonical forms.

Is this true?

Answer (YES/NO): NO